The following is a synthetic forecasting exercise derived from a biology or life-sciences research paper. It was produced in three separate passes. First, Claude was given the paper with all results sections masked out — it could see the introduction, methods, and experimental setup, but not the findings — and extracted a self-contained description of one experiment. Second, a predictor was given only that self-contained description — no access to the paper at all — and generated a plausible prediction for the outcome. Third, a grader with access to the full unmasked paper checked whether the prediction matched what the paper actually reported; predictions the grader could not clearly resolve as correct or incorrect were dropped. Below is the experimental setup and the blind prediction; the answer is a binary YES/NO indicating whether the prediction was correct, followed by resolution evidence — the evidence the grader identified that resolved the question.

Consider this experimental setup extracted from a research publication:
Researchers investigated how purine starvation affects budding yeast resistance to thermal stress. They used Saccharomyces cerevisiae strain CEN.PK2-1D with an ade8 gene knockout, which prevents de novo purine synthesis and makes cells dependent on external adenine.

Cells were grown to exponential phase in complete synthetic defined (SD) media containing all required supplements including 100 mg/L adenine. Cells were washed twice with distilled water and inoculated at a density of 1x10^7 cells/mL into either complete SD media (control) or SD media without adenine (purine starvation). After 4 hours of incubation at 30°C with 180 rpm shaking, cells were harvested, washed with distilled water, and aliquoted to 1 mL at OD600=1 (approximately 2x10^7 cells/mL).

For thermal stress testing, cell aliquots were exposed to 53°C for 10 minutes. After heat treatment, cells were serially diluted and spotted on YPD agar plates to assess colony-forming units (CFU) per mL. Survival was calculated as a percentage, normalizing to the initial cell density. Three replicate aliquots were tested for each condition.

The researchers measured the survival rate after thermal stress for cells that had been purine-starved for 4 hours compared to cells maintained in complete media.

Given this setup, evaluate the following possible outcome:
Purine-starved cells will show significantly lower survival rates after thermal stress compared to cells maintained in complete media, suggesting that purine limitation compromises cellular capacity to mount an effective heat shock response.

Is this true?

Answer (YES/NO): NO